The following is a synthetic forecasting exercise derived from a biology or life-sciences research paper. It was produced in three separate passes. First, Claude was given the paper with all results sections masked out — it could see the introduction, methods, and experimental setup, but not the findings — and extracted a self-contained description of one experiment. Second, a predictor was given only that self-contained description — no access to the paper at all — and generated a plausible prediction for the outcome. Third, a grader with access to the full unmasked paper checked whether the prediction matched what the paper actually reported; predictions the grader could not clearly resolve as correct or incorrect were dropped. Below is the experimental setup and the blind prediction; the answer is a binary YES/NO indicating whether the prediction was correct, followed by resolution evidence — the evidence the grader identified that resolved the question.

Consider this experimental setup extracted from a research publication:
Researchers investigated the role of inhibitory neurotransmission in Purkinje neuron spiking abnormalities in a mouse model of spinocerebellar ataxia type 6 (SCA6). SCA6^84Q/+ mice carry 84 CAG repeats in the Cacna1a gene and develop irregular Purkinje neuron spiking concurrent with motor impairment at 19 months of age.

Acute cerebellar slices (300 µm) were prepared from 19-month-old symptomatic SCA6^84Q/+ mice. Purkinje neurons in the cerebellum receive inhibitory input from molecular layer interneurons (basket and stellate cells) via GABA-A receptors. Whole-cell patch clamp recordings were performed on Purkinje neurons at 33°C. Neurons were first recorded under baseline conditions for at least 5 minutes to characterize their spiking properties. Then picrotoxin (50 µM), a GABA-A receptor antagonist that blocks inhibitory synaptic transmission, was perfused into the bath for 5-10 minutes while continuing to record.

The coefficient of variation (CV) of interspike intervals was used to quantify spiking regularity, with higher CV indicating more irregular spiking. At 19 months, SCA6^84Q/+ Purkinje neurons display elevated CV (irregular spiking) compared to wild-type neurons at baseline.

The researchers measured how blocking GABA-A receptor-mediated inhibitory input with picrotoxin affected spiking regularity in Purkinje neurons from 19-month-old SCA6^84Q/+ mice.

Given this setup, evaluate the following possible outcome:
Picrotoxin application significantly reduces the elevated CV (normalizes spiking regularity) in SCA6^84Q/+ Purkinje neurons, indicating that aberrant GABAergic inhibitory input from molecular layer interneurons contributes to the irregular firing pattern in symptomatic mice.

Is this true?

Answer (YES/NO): NO